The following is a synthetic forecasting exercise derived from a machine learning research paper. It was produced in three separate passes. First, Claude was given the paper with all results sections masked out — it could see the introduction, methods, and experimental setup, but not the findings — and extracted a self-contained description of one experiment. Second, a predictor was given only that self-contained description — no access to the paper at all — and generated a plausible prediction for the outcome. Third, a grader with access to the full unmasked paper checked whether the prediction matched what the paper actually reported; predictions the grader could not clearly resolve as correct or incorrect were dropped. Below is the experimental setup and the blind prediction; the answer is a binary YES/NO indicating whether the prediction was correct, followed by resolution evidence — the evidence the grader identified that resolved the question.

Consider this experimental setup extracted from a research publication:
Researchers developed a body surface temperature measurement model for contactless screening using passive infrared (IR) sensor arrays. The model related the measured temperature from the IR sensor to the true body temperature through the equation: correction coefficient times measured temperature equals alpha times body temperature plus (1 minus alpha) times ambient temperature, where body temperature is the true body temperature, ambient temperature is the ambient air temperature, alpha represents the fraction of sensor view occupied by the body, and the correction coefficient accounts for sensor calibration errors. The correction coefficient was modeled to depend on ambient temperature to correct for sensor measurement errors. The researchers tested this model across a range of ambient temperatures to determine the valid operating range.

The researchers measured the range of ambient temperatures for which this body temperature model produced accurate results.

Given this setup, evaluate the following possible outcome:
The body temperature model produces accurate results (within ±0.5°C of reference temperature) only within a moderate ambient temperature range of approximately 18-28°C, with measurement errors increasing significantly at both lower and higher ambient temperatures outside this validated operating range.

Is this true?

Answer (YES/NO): NO